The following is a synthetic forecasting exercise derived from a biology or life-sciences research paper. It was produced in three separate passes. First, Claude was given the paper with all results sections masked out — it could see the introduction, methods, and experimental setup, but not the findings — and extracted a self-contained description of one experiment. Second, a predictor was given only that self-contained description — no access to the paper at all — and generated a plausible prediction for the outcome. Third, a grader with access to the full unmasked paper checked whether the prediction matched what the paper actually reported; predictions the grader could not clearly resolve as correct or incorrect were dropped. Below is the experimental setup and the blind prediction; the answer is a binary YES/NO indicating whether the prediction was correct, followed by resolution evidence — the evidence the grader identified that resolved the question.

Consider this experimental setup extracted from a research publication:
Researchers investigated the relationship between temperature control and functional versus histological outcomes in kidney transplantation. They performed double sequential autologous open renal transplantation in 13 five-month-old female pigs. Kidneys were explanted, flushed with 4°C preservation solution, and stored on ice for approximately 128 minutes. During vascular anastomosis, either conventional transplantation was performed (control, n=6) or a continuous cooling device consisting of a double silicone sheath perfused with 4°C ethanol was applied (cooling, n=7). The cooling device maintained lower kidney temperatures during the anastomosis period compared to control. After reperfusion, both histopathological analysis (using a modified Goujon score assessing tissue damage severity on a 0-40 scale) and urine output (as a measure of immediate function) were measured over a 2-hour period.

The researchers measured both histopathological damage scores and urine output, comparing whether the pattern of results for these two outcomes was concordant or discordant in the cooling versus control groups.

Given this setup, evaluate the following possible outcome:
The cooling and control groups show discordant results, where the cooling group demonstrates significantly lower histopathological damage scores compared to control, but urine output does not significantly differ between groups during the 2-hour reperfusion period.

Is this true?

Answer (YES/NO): NO